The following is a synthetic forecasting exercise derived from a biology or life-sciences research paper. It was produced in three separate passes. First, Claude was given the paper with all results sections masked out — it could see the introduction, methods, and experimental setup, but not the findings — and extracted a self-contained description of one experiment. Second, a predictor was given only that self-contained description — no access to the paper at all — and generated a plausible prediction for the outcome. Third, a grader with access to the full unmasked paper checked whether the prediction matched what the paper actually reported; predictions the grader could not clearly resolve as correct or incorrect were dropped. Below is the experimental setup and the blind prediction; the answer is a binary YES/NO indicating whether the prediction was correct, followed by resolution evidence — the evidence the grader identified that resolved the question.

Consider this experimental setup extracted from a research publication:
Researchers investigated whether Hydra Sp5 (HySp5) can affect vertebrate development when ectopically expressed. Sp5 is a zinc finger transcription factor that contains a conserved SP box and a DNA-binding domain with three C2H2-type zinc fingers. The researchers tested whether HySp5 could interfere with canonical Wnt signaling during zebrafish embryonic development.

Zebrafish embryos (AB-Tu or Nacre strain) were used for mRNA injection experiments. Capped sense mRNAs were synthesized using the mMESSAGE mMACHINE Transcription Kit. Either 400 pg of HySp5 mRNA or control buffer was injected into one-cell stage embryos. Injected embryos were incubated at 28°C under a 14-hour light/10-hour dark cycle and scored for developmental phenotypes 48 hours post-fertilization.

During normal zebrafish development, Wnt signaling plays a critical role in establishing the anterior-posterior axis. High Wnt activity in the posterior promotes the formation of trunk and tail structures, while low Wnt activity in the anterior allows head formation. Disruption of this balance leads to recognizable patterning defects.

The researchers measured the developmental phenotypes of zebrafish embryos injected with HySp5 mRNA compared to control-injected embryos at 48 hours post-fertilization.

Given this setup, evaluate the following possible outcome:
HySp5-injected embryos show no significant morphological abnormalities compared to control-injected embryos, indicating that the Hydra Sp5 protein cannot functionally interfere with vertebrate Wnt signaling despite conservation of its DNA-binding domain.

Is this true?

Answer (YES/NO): NO